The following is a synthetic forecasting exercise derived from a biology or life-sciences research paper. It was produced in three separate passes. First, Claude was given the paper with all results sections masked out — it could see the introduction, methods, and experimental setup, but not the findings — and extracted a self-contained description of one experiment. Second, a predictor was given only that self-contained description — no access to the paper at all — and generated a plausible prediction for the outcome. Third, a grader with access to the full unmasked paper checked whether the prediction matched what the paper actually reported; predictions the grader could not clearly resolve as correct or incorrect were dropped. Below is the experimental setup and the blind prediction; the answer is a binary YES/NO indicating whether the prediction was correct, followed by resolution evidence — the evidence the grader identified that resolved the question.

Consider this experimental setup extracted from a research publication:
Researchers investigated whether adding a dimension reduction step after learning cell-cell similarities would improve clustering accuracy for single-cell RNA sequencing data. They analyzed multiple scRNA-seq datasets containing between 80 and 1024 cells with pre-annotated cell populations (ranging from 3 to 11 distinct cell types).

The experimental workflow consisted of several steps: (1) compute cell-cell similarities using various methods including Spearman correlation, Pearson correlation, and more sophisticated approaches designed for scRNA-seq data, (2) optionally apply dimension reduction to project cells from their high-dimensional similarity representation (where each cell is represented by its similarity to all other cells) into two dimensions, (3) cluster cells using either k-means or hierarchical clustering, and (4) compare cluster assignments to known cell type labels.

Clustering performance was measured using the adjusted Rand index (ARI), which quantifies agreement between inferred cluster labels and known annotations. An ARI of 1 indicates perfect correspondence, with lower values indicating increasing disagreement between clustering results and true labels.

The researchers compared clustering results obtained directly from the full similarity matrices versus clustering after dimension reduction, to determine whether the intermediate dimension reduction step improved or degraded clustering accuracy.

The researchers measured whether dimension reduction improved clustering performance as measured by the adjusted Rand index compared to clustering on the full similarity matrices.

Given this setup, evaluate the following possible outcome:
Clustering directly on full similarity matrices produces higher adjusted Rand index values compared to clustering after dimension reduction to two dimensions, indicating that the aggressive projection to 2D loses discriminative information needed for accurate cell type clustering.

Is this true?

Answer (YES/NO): NO